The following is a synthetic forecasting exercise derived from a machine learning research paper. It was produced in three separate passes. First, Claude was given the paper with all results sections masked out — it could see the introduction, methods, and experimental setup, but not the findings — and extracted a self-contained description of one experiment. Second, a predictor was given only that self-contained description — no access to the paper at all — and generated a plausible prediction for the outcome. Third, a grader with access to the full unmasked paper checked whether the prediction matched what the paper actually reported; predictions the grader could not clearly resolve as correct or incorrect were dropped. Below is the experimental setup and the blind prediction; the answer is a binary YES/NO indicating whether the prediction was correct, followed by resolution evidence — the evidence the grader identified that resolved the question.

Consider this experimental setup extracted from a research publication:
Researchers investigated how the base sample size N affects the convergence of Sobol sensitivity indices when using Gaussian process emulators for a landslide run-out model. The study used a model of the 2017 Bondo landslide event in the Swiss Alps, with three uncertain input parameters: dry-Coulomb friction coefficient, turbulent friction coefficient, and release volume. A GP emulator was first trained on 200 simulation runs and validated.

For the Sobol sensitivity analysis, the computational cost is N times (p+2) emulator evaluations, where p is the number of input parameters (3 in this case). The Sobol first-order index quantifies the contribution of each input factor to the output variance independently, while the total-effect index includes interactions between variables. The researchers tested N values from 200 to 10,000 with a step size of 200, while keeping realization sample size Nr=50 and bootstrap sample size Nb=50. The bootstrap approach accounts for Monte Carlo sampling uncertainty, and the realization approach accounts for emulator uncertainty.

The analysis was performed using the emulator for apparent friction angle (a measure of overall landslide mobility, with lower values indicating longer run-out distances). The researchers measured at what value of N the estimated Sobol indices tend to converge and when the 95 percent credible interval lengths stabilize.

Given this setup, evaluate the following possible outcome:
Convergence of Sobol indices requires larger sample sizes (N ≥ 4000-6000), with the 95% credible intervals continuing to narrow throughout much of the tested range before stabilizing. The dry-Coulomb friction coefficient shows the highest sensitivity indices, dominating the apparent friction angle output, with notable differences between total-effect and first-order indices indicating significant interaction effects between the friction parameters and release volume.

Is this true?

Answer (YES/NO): NO